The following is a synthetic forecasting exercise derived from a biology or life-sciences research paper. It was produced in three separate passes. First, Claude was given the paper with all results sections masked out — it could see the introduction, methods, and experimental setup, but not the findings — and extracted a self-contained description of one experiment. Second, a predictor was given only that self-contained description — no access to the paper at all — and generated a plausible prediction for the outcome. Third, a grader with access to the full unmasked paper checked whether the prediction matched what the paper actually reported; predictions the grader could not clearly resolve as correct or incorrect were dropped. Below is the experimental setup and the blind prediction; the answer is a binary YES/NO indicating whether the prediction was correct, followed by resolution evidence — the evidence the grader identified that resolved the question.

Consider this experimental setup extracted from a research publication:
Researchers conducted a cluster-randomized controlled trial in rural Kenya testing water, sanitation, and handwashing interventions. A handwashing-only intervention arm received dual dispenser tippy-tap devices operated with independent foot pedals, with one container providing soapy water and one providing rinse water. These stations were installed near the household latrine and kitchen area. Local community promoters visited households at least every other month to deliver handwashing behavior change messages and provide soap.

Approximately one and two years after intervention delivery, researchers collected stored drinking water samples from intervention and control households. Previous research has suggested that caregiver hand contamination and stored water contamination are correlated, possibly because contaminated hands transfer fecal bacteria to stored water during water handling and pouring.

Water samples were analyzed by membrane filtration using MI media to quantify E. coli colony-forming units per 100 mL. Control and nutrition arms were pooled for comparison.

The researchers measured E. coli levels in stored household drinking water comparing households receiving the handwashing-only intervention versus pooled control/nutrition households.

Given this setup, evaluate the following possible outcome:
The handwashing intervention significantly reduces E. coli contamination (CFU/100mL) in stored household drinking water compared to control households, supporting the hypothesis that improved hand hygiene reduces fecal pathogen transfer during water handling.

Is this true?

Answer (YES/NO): NO